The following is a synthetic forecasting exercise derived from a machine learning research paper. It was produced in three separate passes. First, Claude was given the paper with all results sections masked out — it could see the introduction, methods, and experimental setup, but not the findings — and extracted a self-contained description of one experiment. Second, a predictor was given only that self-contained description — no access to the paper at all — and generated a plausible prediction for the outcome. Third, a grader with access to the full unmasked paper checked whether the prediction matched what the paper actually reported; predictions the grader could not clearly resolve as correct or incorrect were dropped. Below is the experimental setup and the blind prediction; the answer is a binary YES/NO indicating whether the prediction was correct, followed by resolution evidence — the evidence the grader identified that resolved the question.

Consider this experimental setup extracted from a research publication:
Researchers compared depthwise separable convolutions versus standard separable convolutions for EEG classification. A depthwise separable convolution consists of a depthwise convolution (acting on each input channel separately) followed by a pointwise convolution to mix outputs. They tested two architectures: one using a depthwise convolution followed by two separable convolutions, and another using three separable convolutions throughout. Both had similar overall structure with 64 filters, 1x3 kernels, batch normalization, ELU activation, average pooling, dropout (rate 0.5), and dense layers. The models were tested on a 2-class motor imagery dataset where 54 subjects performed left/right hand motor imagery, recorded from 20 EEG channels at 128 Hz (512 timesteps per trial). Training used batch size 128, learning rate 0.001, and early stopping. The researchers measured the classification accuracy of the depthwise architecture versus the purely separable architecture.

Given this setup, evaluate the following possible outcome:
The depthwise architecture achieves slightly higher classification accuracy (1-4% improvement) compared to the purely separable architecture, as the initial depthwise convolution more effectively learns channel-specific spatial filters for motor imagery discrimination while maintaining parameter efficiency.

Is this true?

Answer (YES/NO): NO